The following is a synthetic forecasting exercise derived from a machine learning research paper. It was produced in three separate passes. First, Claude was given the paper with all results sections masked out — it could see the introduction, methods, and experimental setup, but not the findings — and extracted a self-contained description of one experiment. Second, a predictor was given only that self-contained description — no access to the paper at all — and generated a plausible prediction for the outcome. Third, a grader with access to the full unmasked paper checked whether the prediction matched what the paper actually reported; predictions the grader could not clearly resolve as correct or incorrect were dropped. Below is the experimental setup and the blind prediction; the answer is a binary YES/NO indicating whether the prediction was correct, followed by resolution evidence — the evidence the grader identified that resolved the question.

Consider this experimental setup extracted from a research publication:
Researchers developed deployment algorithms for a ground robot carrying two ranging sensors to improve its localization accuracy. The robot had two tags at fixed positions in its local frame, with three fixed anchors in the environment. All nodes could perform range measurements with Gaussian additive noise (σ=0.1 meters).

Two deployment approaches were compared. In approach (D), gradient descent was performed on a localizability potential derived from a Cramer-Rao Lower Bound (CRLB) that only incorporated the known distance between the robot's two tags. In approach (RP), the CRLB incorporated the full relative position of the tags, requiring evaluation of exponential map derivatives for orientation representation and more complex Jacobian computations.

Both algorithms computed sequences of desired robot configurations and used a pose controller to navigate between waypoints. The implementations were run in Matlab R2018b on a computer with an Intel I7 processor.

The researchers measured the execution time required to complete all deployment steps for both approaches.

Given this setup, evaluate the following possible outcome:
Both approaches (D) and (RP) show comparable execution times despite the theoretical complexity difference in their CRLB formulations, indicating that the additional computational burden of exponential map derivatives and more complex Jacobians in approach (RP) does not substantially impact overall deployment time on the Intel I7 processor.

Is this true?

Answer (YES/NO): YES